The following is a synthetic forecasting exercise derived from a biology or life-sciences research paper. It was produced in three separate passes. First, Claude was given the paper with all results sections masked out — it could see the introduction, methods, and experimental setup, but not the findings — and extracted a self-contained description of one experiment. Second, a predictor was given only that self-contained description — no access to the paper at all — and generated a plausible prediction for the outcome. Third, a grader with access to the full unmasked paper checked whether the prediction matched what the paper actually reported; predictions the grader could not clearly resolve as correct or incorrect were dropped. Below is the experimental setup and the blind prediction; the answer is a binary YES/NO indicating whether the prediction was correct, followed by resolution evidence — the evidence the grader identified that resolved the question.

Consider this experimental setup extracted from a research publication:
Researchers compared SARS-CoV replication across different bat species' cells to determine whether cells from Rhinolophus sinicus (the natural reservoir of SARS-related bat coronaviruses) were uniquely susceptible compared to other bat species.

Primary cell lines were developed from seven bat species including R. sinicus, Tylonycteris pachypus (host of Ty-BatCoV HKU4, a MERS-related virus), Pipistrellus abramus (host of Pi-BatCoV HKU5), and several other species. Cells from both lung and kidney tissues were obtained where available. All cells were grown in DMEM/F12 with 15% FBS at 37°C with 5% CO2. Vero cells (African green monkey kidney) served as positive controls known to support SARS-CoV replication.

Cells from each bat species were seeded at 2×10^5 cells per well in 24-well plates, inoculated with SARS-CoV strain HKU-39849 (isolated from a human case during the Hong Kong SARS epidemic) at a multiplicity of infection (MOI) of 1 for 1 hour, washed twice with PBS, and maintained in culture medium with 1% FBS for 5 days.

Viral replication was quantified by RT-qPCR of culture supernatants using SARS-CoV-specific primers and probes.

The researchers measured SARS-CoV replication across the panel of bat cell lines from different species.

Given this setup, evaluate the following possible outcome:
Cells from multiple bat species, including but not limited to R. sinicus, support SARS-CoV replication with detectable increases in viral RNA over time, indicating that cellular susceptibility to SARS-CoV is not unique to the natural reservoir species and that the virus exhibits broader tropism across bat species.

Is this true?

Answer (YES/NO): NO